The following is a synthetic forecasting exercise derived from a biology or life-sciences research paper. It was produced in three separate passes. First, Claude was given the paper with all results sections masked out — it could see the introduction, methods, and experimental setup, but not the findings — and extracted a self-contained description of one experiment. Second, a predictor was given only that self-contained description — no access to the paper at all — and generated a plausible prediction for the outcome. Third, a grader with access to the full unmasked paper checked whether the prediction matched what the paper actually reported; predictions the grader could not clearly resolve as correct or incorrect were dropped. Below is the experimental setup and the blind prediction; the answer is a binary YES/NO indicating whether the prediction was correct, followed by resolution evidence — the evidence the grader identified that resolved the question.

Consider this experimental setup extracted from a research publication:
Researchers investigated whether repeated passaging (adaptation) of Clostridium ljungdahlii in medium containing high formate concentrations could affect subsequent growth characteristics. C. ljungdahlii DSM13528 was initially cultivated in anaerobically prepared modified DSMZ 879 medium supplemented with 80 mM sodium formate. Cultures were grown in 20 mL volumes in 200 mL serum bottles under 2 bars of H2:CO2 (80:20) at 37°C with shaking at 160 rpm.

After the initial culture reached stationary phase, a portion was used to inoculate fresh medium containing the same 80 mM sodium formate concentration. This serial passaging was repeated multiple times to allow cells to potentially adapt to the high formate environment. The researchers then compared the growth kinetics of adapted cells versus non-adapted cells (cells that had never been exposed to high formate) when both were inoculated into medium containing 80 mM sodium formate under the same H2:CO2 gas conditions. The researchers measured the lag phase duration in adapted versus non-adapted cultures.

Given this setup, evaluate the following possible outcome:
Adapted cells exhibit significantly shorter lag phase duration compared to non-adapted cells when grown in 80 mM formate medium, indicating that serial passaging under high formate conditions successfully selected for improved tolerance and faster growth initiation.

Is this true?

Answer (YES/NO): NO